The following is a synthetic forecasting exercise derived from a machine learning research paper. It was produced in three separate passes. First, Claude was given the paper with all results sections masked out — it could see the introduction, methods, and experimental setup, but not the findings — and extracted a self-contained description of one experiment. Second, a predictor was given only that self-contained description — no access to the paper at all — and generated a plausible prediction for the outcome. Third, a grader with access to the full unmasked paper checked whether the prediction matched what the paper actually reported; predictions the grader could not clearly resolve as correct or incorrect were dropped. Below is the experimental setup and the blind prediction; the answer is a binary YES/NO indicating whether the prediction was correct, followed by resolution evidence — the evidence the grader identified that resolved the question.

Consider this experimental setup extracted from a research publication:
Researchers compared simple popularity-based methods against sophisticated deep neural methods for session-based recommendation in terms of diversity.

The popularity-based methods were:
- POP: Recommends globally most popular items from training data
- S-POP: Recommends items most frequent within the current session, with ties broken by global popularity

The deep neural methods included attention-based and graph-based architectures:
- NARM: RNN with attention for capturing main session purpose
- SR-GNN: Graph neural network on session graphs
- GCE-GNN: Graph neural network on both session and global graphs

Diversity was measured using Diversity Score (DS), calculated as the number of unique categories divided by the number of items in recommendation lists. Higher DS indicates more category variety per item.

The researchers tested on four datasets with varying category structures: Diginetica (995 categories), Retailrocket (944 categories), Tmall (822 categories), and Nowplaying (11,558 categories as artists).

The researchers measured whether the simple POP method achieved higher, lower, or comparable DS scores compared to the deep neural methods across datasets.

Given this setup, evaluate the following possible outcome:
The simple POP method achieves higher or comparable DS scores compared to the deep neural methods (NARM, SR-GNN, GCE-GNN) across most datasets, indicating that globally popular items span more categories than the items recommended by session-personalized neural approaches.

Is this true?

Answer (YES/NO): YES